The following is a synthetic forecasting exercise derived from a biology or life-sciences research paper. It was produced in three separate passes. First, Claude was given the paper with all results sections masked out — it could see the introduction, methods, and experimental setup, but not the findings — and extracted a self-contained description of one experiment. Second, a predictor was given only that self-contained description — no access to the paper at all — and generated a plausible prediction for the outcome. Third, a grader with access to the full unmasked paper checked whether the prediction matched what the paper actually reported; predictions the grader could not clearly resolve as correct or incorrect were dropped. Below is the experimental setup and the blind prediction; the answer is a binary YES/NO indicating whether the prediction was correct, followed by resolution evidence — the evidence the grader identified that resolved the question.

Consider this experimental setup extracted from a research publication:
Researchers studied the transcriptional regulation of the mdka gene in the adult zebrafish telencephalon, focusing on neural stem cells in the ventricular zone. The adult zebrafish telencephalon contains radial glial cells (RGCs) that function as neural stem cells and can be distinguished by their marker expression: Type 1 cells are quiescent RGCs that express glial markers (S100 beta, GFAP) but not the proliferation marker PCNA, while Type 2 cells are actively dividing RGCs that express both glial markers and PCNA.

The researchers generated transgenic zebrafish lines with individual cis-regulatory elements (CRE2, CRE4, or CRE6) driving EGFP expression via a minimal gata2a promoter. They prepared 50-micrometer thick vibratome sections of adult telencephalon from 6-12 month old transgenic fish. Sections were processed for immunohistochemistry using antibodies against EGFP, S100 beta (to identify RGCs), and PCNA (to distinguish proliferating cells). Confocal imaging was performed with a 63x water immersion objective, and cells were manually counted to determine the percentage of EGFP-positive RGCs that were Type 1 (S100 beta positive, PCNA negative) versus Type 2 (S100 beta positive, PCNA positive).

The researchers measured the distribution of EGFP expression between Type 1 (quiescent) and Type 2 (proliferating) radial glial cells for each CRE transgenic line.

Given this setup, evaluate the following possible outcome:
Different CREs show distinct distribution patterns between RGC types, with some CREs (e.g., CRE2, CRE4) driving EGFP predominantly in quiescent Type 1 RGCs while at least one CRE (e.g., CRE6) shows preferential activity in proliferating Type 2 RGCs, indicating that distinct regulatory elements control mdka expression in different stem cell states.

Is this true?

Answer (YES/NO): NO